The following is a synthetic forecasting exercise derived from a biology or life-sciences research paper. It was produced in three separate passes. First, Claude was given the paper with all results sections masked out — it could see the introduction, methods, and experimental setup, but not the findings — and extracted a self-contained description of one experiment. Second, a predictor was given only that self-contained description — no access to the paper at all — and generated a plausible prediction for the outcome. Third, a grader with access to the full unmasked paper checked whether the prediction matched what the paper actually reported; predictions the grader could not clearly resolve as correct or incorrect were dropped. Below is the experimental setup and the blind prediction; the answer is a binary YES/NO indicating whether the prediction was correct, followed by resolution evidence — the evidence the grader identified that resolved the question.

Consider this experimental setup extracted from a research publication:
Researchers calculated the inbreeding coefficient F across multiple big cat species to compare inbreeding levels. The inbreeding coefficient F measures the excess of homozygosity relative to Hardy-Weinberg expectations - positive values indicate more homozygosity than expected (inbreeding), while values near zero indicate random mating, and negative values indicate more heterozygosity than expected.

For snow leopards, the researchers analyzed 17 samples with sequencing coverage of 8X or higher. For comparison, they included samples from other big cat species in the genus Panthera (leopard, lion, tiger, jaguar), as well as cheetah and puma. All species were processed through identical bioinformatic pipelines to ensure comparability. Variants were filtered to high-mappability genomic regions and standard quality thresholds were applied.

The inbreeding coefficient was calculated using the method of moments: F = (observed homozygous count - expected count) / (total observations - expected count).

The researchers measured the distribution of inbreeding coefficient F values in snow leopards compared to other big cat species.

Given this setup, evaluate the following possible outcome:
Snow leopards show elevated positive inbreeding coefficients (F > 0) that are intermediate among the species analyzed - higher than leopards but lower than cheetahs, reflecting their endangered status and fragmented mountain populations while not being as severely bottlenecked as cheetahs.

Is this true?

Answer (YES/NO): NO